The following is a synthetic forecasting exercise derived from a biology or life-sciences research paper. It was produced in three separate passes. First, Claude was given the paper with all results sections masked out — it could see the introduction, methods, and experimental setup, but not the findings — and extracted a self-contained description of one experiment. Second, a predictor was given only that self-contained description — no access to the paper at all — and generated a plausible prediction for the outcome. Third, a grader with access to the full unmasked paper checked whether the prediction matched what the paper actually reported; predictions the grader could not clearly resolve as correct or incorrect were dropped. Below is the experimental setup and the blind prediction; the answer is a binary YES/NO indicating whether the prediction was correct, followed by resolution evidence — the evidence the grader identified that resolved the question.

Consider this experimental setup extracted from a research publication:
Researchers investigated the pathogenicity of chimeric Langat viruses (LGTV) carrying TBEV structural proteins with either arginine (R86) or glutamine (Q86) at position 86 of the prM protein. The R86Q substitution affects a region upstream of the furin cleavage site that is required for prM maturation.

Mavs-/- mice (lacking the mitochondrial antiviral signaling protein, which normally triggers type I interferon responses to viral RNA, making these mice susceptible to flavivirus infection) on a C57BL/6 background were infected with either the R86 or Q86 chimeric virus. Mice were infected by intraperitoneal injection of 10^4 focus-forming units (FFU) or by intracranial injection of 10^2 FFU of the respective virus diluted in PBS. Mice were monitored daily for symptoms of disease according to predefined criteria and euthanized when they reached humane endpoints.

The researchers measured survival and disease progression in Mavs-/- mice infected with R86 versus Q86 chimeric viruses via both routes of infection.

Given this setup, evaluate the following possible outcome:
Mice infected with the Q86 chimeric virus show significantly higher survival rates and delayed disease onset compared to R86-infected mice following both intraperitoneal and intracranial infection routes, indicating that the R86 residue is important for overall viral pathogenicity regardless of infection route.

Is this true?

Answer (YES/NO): NO